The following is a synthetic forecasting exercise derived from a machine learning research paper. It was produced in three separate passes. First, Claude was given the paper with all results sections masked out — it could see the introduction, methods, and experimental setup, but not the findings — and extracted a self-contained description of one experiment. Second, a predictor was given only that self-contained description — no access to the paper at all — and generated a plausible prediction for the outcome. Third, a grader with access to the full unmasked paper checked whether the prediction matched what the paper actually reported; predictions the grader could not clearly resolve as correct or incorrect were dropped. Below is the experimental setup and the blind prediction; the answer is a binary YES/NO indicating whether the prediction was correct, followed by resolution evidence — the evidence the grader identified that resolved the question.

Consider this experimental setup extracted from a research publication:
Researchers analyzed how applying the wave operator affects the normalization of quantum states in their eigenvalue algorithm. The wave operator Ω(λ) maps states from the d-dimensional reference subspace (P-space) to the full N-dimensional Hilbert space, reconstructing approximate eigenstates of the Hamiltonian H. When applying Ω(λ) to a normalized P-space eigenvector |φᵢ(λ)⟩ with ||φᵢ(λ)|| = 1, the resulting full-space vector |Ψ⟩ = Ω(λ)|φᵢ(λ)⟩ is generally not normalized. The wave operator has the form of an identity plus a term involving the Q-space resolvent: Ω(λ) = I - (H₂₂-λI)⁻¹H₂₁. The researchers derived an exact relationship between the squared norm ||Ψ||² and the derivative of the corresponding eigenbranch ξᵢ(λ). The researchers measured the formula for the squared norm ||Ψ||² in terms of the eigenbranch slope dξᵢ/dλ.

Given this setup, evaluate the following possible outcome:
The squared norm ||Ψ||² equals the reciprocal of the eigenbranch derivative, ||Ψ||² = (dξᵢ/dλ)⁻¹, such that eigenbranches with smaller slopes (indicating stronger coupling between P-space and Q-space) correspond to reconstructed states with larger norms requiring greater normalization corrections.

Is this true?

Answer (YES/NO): NO